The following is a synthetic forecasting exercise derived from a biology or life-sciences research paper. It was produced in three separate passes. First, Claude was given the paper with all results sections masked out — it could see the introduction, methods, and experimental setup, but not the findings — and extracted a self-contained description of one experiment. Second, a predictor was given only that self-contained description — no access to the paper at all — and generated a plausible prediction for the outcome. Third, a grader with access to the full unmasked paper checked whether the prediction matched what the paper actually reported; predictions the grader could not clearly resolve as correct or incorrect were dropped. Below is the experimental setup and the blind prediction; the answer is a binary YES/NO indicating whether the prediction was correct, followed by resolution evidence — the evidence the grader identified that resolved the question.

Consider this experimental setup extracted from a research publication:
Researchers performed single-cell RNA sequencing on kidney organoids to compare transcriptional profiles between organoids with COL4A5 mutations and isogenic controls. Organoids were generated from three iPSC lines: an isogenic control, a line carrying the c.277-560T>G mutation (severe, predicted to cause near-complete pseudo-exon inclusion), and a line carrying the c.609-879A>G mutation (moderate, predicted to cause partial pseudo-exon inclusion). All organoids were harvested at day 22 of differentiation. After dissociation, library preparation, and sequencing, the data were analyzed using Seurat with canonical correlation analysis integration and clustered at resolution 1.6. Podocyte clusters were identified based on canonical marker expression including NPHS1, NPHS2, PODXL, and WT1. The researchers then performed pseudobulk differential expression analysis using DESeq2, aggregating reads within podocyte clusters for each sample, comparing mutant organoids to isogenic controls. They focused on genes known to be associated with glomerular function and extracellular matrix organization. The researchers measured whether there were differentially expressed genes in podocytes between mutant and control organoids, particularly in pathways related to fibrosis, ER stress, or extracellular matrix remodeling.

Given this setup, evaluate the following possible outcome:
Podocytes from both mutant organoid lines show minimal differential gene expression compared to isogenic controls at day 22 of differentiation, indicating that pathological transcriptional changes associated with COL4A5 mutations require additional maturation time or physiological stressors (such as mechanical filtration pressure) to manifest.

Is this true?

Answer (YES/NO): NO